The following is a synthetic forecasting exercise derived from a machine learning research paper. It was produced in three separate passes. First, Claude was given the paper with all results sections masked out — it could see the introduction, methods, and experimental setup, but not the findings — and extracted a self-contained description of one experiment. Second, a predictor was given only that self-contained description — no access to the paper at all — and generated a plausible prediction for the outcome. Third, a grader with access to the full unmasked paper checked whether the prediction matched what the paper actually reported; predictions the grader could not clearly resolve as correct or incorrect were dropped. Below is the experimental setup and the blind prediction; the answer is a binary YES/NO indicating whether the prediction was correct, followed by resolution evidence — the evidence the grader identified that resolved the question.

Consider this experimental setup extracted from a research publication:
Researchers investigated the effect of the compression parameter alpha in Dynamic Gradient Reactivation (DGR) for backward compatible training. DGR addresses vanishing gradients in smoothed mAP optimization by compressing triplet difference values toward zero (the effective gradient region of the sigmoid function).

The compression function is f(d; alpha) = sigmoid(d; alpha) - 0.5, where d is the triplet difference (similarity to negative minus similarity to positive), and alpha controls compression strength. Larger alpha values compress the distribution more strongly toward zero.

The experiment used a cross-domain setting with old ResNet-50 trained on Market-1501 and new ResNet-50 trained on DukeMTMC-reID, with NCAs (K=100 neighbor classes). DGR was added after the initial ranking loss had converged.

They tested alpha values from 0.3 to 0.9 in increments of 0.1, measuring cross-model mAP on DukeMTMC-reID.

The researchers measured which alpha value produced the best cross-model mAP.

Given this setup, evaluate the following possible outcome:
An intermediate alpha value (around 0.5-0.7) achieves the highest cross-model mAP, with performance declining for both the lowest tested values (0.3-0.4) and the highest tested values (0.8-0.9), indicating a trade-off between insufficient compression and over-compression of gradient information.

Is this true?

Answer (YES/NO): YES